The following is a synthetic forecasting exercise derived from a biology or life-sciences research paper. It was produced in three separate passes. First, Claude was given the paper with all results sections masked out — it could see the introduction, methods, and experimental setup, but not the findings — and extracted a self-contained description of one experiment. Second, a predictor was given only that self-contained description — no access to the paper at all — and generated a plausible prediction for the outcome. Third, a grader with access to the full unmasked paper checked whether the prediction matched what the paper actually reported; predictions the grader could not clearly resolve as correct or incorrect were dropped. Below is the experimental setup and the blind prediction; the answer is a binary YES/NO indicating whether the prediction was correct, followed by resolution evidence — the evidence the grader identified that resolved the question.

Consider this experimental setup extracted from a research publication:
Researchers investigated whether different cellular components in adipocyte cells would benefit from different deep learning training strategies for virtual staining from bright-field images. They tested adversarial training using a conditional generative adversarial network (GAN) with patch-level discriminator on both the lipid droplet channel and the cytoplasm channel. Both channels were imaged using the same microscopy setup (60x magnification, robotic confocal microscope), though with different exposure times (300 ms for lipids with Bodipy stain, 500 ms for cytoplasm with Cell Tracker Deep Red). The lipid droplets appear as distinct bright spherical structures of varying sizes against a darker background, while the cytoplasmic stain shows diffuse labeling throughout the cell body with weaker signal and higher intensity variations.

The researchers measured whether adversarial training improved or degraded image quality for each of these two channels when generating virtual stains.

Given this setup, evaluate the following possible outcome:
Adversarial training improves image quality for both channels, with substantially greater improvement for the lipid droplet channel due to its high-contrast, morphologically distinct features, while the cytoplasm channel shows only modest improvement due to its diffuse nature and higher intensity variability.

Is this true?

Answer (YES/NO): NO